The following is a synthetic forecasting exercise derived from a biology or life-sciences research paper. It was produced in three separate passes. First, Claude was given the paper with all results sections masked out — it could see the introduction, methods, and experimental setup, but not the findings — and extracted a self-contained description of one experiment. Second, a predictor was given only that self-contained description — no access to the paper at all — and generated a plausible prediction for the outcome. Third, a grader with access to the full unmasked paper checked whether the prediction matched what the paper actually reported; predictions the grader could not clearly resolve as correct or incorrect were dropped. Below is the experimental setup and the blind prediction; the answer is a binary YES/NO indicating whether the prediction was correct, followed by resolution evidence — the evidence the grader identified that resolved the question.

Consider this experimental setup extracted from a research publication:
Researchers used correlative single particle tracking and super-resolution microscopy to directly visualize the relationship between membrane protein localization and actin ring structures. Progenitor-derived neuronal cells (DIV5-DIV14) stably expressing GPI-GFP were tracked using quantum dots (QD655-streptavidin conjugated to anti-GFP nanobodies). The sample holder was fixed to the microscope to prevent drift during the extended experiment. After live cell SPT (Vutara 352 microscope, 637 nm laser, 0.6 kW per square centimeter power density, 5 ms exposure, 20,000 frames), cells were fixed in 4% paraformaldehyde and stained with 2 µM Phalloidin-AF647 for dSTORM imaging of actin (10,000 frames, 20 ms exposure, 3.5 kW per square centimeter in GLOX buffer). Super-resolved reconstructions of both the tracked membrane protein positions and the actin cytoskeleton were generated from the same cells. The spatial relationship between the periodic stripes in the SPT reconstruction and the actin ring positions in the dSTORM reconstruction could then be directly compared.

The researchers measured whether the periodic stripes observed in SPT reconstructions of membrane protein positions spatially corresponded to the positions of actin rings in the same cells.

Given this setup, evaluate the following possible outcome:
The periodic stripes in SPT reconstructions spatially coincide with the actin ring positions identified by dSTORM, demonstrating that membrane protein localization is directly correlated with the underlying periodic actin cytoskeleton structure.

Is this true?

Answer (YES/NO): NO